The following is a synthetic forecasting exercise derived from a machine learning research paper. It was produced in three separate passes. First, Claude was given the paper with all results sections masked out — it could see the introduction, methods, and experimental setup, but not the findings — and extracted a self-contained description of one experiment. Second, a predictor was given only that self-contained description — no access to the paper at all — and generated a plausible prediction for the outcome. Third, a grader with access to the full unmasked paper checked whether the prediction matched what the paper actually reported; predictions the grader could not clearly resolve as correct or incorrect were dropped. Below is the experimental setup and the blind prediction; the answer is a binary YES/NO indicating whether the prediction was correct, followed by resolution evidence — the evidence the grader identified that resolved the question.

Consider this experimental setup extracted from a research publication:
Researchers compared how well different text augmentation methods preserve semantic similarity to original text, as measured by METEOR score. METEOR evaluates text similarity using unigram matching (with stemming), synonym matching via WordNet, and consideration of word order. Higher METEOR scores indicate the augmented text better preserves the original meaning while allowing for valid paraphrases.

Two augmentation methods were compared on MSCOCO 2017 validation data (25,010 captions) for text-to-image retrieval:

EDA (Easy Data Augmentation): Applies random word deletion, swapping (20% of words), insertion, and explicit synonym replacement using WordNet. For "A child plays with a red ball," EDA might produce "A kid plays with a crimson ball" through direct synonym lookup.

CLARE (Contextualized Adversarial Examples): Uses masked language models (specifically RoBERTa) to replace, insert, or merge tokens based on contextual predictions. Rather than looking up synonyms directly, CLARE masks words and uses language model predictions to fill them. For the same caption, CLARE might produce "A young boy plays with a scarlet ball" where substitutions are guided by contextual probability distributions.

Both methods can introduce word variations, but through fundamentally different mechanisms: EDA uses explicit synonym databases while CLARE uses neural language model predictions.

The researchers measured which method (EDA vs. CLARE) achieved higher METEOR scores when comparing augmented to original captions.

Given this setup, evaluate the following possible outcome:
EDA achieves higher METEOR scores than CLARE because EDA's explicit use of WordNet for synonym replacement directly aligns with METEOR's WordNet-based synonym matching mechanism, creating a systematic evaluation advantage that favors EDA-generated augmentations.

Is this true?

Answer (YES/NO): NO